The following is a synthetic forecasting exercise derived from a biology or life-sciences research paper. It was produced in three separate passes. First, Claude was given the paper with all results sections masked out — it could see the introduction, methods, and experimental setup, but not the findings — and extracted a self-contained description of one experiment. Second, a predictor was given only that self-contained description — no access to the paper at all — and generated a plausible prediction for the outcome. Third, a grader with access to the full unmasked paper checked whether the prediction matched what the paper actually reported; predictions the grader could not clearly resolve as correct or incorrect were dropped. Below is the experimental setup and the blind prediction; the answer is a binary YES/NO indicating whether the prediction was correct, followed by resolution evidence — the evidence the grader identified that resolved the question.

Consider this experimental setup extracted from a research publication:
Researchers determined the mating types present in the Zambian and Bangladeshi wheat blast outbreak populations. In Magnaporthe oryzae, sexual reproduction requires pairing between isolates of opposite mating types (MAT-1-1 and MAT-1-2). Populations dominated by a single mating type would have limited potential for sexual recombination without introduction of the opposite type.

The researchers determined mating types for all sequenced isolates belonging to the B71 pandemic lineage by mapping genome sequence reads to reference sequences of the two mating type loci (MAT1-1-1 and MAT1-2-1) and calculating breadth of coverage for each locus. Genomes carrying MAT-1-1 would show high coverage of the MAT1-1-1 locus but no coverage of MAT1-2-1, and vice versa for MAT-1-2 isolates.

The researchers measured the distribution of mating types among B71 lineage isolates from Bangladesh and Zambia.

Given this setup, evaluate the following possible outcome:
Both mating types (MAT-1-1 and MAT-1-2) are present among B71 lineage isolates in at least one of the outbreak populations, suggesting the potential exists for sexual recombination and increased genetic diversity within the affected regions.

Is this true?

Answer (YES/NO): NO